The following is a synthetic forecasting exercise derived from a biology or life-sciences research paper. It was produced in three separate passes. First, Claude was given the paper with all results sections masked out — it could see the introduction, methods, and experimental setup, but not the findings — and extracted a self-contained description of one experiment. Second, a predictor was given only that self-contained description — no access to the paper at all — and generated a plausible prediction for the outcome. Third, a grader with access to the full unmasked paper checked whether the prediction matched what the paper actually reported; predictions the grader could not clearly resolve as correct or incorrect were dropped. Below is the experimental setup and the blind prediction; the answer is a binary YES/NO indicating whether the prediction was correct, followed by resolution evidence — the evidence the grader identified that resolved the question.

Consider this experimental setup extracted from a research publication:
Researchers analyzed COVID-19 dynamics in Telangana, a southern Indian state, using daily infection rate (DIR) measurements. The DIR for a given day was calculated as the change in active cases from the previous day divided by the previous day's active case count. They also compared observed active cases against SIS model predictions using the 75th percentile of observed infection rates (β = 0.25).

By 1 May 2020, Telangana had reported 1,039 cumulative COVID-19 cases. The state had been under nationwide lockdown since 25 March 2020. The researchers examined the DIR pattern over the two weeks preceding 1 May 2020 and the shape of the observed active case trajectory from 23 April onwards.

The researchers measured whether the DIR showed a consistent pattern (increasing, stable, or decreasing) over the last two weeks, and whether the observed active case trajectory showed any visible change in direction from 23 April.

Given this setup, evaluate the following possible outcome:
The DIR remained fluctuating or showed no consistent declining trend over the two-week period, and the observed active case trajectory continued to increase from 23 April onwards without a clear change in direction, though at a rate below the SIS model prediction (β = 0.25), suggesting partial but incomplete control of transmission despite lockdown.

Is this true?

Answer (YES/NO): NO